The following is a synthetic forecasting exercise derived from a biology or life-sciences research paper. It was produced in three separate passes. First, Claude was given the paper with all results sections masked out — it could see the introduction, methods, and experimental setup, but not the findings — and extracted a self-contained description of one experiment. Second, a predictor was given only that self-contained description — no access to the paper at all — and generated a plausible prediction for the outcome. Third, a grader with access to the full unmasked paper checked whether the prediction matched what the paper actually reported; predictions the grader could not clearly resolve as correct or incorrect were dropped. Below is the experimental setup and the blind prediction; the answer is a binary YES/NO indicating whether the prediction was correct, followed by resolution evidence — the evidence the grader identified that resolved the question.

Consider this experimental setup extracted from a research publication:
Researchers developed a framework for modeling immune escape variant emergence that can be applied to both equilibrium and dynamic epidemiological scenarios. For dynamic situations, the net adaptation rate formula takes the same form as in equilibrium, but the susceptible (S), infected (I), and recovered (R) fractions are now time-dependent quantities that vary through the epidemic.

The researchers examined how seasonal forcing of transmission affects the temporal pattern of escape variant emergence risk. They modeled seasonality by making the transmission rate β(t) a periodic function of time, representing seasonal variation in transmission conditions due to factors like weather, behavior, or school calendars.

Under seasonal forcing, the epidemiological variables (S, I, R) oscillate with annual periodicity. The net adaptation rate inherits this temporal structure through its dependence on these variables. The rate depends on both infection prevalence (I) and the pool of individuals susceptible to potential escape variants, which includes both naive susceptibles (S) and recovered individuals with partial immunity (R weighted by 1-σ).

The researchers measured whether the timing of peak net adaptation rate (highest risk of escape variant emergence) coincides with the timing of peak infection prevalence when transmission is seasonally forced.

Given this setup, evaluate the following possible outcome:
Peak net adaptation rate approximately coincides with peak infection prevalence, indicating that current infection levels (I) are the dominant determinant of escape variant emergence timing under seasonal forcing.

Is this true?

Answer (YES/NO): NO